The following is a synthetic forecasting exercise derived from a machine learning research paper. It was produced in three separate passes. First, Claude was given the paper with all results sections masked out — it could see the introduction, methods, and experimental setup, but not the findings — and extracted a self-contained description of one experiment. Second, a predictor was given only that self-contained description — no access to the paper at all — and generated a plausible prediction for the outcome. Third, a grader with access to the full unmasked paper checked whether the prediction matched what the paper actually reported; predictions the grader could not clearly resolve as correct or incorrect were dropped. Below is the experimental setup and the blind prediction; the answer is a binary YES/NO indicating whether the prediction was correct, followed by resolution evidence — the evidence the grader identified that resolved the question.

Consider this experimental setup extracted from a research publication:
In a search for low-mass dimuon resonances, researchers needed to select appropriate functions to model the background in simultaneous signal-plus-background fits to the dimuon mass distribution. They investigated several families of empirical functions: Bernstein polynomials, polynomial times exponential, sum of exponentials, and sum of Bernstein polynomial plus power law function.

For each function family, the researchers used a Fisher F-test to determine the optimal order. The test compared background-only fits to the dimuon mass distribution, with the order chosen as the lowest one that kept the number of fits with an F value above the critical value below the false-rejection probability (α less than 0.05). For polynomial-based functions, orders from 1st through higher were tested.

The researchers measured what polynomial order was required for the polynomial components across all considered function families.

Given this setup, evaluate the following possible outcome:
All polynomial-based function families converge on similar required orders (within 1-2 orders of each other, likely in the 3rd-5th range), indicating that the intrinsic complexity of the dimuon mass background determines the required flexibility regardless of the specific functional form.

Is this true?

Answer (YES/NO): NO